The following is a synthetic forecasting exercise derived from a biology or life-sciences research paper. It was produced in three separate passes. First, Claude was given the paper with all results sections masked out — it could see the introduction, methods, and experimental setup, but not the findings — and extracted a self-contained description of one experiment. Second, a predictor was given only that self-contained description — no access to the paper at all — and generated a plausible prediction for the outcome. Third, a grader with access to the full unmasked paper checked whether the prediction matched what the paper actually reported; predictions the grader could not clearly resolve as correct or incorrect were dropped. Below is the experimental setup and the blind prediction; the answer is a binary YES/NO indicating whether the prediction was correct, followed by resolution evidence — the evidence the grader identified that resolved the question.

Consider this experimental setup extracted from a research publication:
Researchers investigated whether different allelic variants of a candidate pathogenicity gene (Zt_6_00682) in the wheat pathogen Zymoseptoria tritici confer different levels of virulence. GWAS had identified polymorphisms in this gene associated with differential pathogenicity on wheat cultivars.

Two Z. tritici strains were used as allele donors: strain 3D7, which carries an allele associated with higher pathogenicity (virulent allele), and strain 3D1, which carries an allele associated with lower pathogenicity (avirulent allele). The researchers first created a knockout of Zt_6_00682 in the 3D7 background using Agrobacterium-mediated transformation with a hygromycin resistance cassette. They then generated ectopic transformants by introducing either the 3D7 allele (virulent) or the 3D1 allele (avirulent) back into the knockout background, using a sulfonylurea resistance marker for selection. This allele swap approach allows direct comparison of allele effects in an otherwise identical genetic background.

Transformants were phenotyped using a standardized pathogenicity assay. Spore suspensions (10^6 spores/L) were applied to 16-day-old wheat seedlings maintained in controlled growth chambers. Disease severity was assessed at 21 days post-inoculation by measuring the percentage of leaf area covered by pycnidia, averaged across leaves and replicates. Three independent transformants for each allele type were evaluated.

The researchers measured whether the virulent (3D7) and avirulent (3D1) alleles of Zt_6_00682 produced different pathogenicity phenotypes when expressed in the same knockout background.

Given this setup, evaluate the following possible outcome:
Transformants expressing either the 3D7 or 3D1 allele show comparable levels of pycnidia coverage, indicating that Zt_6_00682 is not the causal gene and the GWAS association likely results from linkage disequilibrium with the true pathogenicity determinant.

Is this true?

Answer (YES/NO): NO